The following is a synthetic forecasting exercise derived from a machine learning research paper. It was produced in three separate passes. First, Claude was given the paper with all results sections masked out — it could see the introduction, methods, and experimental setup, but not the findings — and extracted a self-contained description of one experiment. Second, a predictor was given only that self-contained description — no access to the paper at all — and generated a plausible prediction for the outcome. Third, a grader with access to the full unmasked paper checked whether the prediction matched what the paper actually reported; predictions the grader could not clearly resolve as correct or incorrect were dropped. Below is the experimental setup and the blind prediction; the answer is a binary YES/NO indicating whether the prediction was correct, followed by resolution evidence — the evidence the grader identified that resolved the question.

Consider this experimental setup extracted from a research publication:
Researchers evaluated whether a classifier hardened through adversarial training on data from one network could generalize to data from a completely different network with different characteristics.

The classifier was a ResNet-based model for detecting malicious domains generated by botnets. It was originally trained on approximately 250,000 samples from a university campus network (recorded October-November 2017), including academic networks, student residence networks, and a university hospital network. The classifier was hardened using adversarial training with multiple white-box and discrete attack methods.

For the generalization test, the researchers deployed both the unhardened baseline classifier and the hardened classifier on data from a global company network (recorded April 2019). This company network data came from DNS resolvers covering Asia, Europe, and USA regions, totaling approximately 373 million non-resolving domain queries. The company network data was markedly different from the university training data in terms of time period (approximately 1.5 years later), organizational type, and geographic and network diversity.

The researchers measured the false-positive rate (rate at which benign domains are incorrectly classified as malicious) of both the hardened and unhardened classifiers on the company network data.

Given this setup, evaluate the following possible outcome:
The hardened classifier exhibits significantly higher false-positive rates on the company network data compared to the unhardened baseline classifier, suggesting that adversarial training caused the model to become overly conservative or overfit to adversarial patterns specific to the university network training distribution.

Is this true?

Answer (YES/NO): NO